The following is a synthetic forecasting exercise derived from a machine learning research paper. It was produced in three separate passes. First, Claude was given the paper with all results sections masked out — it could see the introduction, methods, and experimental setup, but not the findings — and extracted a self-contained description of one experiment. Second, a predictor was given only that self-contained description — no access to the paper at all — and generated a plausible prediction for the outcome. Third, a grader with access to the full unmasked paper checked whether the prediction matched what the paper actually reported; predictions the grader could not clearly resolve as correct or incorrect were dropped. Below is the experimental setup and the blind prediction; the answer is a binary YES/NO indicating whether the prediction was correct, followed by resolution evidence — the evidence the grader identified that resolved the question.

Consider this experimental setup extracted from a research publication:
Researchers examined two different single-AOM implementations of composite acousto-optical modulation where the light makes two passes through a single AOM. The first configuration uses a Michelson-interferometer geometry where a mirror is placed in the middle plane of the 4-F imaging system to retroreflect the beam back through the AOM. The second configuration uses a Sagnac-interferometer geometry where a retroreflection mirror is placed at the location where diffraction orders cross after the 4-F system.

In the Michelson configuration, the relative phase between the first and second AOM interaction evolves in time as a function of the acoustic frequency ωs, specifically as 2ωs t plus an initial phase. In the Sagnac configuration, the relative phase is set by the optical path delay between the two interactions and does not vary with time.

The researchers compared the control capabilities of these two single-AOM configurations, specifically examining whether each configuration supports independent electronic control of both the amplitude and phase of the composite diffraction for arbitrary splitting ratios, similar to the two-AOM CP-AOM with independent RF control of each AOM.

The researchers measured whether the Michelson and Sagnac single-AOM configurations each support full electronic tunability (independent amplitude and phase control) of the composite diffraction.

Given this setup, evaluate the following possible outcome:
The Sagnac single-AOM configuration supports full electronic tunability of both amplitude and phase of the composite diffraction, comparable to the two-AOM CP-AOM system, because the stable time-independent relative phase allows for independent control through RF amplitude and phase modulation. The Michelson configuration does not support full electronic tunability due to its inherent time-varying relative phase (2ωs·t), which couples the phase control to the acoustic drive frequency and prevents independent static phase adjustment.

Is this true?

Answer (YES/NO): NO